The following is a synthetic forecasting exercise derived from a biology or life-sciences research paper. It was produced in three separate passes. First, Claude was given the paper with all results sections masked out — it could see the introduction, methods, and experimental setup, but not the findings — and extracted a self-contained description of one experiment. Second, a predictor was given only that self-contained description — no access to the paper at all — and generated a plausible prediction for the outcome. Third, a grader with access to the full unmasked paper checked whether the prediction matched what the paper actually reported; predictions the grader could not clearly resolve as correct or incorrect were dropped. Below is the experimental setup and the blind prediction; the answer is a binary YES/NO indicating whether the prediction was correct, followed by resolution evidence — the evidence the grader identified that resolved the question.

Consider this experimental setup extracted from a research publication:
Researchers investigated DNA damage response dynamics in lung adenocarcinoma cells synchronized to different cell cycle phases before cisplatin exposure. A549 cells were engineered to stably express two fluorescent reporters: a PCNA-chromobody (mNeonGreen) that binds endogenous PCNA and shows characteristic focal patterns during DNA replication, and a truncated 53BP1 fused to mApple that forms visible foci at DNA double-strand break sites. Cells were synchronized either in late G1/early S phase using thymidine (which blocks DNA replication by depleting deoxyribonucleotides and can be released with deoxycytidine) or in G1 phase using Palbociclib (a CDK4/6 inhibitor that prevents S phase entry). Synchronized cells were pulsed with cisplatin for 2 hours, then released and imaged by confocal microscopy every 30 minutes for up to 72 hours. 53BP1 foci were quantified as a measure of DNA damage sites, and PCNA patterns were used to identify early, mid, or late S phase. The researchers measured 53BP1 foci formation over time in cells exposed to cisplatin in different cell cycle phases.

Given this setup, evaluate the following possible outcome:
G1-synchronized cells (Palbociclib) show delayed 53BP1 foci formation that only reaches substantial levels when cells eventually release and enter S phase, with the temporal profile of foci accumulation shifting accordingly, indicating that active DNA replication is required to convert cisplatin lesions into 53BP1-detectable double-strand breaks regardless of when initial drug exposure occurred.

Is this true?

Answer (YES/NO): YES